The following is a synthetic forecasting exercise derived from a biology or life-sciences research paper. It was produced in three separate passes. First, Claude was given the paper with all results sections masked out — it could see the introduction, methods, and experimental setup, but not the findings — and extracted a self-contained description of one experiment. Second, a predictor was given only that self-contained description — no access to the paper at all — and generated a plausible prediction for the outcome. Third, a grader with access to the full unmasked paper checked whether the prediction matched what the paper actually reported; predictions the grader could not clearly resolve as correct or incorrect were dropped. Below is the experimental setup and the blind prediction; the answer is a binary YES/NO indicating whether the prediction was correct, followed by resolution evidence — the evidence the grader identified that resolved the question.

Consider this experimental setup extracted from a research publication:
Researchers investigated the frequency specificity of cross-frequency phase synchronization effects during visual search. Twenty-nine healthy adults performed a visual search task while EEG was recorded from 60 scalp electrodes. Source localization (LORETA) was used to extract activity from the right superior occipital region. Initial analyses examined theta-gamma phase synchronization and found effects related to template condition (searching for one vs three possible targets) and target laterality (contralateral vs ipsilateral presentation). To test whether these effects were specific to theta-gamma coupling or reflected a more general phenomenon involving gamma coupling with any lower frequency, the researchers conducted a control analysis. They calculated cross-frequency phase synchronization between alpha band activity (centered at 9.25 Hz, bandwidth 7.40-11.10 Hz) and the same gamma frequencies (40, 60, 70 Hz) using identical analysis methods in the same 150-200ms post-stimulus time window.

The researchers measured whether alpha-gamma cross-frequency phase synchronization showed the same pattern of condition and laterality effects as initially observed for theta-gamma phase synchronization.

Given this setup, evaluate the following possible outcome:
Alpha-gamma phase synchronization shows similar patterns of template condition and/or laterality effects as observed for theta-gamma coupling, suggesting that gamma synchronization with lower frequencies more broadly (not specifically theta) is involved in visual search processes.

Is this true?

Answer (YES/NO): NO